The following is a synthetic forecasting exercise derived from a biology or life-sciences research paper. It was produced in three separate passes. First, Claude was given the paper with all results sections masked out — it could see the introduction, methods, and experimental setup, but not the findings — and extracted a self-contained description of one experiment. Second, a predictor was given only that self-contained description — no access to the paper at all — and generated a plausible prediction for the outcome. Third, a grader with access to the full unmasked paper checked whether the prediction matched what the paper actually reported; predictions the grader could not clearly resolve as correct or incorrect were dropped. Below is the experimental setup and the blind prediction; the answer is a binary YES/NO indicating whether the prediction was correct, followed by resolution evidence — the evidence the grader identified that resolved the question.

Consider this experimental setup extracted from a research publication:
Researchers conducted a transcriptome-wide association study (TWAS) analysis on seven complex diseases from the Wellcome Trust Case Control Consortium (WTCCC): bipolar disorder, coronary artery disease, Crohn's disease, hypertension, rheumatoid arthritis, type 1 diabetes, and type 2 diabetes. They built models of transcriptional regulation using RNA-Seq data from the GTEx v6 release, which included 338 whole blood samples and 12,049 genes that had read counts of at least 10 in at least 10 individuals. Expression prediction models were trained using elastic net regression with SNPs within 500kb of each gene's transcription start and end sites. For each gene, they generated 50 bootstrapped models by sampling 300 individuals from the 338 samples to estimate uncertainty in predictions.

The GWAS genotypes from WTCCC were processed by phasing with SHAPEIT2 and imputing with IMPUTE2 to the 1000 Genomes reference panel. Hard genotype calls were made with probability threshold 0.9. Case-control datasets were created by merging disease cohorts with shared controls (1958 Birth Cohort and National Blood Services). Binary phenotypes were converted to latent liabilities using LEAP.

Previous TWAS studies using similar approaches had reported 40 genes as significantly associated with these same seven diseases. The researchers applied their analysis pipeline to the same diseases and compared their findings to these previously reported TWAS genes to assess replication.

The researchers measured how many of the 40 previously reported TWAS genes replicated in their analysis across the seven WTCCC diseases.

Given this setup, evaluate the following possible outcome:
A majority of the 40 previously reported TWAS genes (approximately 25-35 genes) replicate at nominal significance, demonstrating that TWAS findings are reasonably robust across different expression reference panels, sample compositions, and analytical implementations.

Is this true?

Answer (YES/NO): NO